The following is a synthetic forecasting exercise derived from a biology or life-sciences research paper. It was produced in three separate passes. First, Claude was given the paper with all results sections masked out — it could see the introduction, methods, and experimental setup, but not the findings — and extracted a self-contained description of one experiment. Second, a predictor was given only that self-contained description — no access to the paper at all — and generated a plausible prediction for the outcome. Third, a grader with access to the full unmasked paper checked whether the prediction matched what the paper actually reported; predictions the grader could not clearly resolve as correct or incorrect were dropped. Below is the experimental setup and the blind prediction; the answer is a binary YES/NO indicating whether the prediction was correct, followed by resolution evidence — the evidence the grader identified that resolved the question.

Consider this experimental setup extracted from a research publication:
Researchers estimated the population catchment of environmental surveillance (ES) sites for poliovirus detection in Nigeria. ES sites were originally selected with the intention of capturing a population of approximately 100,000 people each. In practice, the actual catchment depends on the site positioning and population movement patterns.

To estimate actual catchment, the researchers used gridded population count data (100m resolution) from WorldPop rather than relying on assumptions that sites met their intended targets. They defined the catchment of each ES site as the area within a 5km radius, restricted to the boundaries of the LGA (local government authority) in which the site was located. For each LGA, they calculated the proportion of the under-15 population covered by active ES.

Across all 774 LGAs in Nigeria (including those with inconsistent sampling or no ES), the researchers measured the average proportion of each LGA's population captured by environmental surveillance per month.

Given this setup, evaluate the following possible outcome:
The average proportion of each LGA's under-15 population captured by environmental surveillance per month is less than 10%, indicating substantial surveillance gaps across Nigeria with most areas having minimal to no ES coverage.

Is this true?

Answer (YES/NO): YES